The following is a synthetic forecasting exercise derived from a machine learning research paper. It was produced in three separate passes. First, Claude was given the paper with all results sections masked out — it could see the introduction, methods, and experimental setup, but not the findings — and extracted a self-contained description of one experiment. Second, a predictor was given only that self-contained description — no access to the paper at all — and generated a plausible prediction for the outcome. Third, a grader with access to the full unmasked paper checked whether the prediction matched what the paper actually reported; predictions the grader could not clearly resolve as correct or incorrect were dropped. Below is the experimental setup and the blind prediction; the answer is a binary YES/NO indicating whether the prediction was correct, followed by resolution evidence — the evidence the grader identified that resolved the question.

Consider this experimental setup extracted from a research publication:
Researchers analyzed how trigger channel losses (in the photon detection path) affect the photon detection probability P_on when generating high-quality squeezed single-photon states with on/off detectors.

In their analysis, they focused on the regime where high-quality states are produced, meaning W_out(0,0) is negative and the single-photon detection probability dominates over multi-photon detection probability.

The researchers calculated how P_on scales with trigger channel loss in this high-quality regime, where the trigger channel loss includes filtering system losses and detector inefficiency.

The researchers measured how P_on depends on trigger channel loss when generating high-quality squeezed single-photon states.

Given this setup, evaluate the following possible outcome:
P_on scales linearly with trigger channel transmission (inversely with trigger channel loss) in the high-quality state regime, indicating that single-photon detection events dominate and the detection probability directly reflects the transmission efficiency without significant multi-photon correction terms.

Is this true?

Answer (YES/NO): YES